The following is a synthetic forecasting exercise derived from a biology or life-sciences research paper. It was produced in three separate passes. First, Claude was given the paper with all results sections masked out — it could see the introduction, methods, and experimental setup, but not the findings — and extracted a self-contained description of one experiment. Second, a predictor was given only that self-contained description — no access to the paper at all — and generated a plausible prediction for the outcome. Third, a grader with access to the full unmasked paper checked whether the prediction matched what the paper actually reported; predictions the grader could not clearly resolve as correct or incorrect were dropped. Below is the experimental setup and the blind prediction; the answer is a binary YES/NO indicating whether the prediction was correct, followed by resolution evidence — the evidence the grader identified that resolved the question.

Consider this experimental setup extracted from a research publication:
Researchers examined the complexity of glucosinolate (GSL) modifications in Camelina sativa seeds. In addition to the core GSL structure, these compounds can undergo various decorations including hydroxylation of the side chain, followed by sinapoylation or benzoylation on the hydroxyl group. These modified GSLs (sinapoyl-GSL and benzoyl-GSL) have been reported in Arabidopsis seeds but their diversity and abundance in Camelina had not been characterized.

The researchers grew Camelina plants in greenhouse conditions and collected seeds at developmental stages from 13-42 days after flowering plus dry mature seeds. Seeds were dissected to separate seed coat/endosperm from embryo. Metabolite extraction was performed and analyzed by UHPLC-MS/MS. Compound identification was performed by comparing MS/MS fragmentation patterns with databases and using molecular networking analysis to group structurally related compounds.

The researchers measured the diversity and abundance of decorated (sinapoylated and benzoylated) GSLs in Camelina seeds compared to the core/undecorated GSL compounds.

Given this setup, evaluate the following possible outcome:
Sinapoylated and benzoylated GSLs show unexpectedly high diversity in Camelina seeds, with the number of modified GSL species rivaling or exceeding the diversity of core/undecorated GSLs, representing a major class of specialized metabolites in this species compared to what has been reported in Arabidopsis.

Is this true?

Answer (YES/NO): NO